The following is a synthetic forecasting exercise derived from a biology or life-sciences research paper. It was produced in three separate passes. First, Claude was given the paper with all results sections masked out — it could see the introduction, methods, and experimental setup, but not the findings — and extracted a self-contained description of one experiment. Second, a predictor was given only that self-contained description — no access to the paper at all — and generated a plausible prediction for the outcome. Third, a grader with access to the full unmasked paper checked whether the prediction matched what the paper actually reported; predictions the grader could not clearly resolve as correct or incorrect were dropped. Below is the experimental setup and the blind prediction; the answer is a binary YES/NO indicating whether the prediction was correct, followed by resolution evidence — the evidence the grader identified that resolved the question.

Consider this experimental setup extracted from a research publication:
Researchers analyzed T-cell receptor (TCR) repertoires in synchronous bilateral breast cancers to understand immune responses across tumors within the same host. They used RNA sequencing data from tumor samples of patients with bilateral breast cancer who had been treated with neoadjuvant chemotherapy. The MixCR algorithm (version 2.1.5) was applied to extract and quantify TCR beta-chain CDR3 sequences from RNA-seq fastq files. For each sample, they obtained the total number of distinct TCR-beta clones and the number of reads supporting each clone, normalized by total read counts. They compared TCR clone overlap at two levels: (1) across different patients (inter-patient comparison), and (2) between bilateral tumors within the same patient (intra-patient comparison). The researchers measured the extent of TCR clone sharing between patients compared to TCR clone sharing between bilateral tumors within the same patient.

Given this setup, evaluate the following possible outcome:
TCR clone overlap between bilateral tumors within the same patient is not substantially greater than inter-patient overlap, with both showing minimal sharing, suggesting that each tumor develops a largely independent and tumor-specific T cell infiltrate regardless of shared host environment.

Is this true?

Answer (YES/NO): NO